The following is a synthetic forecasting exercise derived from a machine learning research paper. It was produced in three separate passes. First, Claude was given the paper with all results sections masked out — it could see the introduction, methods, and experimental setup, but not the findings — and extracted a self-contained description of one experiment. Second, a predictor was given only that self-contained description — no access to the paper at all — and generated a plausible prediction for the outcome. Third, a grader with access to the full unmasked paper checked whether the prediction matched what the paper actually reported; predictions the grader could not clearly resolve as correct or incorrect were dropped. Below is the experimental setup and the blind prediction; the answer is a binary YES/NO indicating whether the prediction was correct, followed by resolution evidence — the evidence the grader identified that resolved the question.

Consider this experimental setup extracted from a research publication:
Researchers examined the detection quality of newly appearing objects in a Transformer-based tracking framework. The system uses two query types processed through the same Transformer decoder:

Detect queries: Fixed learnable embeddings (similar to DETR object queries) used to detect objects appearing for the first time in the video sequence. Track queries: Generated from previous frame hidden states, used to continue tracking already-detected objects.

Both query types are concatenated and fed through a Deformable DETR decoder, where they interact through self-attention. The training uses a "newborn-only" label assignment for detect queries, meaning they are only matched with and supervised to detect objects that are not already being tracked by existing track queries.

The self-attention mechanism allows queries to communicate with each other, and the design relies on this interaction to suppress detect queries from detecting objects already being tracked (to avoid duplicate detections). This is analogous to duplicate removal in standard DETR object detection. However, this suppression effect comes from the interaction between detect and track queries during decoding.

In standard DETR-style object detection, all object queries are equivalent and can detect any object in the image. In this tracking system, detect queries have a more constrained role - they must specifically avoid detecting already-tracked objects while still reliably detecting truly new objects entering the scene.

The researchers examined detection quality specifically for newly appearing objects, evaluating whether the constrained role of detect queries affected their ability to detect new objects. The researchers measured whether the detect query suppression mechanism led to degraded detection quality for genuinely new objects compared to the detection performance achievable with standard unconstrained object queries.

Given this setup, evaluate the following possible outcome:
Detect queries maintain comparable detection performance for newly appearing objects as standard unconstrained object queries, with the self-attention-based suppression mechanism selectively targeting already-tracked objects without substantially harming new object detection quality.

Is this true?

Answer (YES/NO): NO